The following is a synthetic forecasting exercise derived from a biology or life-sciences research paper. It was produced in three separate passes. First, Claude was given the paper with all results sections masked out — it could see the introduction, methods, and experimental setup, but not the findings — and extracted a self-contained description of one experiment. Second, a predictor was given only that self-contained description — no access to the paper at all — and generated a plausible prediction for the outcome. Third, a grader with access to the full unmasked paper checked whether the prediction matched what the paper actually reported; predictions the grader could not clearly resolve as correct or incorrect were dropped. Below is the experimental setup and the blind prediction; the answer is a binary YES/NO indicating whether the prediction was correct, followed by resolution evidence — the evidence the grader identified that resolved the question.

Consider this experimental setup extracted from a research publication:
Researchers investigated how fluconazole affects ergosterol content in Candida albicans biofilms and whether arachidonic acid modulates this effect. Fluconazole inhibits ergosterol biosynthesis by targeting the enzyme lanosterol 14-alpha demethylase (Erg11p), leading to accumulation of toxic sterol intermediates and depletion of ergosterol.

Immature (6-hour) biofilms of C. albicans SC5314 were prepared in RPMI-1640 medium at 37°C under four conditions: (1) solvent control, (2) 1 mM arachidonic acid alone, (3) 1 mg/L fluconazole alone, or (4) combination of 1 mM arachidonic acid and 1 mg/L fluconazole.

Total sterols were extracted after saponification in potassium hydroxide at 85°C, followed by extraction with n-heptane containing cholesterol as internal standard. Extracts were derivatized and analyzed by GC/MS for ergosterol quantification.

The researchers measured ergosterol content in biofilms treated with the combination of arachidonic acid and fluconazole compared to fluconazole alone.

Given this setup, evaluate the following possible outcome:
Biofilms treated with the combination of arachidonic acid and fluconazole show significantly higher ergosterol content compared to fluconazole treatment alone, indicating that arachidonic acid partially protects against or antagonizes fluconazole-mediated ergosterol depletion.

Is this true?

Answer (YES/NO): NO